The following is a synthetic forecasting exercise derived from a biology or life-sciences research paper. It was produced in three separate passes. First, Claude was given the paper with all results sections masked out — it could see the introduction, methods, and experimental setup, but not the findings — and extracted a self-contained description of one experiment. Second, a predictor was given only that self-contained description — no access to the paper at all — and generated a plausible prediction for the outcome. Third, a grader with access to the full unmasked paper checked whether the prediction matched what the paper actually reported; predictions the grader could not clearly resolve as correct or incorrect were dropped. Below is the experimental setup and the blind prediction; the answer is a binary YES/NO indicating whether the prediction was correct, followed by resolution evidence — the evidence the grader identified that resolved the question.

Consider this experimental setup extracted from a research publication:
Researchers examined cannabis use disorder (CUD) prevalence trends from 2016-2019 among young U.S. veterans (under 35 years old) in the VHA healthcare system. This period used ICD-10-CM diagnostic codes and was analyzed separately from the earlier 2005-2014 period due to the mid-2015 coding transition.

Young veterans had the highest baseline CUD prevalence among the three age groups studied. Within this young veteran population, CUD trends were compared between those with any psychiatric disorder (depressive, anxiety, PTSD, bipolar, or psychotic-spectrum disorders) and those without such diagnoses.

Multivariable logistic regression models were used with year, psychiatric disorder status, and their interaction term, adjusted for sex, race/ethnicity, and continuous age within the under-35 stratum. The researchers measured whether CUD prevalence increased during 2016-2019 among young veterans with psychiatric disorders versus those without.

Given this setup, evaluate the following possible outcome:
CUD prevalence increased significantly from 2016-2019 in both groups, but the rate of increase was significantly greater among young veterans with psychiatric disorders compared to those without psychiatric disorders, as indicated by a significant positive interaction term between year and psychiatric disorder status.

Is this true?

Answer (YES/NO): YES